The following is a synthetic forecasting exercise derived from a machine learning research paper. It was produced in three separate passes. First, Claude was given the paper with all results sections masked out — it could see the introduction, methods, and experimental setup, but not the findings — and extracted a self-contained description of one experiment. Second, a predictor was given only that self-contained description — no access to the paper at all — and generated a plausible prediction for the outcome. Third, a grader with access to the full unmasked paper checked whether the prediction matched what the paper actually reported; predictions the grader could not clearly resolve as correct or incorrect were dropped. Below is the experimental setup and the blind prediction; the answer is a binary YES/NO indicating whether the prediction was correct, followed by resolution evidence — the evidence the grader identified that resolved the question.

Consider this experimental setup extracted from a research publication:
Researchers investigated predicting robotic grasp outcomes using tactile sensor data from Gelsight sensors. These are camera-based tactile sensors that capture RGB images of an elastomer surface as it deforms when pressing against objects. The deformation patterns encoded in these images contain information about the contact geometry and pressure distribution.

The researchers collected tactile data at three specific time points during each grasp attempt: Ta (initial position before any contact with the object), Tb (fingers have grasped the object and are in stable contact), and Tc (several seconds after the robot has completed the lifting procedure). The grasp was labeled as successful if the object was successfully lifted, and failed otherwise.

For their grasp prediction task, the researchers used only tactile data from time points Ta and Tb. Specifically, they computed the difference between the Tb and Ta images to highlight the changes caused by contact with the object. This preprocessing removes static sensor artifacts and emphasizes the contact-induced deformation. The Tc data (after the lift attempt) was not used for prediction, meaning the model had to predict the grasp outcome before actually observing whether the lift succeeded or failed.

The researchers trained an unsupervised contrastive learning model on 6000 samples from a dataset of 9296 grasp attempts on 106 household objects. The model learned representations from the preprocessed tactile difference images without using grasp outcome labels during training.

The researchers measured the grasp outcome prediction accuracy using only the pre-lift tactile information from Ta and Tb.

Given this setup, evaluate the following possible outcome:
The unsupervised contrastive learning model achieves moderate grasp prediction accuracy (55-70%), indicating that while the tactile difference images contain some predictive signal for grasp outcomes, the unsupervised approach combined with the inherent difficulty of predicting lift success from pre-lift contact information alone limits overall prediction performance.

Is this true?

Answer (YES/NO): NO